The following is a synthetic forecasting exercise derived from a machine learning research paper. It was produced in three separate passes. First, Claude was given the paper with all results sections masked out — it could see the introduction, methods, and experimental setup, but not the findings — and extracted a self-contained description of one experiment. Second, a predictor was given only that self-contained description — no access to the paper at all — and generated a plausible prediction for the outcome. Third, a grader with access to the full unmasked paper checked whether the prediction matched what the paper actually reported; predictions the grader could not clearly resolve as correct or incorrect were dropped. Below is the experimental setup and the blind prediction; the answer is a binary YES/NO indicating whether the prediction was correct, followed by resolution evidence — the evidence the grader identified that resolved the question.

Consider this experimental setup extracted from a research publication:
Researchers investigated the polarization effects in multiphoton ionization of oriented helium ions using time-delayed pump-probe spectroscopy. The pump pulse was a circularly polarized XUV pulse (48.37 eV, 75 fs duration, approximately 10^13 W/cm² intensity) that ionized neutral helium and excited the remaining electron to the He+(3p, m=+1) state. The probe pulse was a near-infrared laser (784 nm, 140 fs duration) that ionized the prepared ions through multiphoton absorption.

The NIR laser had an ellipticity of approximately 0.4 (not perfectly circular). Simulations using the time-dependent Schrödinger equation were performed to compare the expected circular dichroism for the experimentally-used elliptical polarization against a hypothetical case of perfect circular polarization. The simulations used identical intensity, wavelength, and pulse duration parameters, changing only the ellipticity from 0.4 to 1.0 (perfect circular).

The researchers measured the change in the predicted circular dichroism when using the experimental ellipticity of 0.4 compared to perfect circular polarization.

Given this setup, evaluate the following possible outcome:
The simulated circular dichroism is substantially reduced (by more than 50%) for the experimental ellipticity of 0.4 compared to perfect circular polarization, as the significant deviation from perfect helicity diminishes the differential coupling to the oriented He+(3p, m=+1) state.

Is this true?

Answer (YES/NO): NO